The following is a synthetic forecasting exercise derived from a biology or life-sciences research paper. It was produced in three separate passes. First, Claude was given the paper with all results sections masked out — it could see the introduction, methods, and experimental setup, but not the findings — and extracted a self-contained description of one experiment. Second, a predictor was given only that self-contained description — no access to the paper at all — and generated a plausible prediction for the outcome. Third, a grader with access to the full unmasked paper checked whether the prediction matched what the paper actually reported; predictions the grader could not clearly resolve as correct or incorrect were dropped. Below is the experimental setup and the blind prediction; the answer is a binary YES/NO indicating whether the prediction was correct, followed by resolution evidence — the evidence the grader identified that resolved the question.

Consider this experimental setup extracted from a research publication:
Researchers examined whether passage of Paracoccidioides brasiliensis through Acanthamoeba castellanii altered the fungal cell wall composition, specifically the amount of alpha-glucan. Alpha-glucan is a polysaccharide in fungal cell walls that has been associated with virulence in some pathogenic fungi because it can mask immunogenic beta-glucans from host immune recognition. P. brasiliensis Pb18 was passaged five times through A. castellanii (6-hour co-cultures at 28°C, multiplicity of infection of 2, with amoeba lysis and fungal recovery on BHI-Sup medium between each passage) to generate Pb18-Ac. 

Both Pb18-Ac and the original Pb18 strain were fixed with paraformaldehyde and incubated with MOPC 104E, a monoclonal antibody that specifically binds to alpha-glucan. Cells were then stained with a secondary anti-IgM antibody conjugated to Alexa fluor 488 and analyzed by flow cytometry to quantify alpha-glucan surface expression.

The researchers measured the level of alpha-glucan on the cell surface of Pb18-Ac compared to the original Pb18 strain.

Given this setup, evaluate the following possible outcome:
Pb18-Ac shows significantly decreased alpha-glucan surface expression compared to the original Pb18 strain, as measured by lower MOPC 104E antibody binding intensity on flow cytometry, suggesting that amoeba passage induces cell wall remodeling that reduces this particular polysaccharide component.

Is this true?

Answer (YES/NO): NO